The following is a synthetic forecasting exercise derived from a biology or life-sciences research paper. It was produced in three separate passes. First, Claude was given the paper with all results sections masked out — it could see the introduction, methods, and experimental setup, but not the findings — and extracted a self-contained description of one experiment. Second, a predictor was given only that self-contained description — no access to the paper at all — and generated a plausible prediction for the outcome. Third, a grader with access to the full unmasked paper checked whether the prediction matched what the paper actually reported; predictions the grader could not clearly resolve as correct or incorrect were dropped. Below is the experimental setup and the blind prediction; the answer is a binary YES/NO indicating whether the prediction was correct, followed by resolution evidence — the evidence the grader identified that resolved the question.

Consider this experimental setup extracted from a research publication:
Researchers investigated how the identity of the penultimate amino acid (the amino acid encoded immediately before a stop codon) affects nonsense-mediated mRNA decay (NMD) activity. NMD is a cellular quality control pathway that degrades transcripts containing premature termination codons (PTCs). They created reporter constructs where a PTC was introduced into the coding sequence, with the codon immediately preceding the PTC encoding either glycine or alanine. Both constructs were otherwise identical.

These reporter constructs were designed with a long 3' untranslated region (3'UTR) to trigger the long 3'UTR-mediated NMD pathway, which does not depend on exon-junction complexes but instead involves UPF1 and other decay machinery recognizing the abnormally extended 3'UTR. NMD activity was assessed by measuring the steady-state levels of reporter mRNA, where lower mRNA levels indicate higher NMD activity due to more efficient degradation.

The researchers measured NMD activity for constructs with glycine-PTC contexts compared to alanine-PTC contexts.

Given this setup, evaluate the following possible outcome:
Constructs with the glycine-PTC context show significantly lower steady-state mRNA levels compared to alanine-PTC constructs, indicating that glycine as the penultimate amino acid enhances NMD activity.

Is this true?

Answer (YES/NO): YES